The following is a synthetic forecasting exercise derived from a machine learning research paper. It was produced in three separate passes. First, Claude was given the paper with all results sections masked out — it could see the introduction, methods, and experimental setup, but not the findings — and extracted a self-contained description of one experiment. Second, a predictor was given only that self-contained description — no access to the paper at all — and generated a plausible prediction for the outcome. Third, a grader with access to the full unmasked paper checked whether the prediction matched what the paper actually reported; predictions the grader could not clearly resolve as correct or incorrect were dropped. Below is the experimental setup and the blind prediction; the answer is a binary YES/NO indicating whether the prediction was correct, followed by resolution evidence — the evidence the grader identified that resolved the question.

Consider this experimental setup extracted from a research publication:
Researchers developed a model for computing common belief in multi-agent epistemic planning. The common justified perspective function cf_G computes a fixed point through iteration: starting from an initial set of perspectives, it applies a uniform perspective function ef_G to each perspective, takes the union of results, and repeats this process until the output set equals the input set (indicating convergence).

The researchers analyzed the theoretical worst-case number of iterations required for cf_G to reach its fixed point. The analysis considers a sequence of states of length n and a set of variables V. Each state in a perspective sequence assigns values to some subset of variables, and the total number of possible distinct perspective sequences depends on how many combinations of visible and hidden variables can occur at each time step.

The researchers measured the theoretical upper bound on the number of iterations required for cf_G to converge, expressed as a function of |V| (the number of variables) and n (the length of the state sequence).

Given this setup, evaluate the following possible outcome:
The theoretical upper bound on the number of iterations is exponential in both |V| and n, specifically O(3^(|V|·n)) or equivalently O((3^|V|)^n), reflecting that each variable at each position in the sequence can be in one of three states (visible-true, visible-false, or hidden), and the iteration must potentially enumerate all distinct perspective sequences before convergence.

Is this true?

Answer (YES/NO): NO